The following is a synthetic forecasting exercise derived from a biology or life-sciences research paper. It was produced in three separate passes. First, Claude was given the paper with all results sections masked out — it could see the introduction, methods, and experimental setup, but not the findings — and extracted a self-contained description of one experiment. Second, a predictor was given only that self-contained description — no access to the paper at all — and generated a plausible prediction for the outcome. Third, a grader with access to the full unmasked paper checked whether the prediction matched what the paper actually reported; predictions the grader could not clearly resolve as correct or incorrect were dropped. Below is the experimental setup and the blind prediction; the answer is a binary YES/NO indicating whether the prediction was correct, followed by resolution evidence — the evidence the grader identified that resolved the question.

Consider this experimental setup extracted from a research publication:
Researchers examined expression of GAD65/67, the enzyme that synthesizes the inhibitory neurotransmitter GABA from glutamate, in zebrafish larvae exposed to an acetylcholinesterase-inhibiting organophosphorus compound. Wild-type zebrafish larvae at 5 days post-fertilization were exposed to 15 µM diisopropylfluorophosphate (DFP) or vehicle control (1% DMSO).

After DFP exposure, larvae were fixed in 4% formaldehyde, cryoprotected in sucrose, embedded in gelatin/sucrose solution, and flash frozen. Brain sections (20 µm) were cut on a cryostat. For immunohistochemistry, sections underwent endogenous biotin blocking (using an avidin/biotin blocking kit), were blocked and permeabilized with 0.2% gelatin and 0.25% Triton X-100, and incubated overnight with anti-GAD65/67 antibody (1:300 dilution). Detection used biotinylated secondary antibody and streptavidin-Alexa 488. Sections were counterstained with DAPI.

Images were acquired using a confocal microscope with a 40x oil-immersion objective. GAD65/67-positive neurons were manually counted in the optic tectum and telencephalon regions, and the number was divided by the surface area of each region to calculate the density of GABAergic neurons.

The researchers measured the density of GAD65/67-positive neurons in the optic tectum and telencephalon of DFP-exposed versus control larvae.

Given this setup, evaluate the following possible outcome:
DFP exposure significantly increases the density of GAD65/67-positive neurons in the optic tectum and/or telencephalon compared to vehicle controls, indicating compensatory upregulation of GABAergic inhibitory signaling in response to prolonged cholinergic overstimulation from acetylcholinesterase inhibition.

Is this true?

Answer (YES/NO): NO